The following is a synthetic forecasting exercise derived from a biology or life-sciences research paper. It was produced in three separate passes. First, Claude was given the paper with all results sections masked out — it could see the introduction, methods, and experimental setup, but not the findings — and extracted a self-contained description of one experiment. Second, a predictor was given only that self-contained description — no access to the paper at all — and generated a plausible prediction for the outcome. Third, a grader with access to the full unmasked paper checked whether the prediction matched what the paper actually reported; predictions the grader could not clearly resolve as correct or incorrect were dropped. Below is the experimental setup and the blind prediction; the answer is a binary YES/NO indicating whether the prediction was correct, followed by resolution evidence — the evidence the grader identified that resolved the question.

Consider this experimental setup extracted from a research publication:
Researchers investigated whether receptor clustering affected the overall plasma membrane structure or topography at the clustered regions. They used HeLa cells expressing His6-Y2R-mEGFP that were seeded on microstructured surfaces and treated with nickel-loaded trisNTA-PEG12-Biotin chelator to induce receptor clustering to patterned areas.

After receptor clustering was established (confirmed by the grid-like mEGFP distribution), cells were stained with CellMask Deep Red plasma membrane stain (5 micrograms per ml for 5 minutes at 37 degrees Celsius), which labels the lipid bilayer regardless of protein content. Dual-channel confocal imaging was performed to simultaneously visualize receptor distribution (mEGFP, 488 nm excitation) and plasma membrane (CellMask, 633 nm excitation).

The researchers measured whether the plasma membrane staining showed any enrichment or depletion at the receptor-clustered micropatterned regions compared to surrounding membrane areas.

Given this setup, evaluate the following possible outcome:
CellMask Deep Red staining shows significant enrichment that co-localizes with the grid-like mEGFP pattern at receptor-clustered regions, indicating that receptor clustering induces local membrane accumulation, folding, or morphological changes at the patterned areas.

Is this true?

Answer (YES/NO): NO